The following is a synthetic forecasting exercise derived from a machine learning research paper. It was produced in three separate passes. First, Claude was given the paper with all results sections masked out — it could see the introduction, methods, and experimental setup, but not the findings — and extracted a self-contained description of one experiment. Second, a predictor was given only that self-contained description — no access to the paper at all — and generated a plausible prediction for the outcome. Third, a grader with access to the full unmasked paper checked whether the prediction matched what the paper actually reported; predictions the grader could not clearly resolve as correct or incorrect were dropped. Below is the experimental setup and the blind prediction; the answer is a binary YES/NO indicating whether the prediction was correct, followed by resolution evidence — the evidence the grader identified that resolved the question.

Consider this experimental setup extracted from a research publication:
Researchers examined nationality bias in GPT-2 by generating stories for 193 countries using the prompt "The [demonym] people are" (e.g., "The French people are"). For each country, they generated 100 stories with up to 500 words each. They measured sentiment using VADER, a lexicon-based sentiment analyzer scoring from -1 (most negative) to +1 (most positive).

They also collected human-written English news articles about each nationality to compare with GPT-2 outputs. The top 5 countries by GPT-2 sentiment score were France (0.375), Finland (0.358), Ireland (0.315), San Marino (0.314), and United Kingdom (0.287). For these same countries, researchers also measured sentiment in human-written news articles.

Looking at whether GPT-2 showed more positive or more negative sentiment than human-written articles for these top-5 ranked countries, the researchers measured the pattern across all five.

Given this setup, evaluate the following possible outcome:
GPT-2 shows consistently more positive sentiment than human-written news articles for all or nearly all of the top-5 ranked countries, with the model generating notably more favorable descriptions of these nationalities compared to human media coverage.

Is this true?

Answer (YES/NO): NO